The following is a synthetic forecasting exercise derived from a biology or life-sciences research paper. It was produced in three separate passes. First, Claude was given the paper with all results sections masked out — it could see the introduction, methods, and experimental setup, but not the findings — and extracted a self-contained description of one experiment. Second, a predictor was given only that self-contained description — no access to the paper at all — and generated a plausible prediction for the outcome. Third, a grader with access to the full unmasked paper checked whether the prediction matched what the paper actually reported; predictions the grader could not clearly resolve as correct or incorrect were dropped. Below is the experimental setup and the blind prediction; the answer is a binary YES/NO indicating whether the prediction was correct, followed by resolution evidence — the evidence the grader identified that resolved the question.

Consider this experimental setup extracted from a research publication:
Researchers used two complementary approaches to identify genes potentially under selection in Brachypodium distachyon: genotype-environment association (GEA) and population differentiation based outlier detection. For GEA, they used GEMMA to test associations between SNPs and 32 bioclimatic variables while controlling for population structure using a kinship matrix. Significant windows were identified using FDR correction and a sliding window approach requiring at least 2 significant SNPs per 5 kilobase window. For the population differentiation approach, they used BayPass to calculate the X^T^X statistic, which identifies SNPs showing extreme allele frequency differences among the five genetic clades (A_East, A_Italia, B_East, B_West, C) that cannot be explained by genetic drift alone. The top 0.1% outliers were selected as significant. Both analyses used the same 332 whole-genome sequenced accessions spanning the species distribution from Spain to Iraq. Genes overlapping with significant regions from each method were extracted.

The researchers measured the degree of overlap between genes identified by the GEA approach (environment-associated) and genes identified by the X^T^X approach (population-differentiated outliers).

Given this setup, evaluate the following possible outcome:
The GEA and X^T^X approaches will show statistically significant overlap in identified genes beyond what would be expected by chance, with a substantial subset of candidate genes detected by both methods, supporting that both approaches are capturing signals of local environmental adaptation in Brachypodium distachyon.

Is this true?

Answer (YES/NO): NO